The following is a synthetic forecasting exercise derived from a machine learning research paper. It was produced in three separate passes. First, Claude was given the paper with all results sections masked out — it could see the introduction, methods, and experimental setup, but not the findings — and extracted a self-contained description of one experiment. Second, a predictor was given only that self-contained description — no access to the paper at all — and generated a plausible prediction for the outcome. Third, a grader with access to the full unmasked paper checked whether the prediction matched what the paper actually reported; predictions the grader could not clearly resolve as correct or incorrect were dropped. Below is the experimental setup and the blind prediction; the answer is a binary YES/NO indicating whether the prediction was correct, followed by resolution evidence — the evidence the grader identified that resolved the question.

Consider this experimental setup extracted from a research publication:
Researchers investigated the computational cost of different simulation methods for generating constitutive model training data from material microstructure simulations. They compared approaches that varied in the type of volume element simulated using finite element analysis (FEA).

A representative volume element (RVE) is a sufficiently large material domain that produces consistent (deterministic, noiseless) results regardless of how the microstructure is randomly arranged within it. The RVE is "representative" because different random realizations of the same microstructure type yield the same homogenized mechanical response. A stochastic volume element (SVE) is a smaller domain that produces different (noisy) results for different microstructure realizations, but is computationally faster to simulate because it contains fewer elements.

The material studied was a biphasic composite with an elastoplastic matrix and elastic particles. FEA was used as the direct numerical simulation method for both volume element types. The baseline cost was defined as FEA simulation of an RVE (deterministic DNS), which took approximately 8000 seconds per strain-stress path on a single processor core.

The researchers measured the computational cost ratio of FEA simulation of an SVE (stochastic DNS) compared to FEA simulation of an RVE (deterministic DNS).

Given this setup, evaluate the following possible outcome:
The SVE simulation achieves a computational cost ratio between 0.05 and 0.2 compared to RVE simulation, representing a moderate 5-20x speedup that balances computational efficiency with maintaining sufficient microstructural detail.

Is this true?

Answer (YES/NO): NO